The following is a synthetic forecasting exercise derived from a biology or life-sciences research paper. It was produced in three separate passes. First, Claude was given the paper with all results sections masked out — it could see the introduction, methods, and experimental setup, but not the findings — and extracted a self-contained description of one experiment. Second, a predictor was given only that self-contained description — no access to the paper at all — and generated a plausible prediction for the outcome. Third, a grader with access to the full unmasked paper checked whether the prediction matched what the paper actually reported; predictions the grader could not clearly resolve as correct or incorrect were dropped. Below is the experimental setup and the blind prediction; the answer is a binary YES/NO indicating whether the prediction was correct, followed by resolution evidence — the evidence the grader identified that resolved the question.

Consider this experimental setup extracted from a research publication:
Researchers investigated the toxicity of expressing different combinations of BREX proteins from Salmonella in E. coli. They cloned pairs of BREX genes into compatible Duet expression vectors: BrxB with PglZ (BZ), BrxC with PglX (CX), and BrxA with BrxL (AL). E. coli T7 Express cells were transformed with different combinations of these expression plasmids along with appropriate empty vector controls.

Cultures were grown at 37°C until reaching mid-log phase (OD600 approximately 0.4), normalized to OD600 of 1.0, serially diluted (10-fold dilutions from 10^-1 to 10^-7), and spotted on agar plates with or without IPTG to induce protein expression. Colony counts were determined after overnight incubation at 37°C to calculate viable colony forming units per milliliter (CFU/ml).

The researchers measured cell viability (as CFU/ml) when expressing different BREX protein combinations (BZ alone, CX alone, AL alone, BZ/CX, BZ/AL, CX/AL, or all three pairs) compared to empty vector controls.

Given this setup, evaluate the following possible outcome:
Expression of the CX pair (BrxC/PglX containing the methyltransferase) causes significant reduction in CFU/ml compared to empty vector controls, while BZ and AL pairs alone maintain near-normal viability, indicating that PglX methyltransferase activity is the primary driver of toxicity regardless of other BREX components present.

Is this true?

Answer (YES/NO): NO